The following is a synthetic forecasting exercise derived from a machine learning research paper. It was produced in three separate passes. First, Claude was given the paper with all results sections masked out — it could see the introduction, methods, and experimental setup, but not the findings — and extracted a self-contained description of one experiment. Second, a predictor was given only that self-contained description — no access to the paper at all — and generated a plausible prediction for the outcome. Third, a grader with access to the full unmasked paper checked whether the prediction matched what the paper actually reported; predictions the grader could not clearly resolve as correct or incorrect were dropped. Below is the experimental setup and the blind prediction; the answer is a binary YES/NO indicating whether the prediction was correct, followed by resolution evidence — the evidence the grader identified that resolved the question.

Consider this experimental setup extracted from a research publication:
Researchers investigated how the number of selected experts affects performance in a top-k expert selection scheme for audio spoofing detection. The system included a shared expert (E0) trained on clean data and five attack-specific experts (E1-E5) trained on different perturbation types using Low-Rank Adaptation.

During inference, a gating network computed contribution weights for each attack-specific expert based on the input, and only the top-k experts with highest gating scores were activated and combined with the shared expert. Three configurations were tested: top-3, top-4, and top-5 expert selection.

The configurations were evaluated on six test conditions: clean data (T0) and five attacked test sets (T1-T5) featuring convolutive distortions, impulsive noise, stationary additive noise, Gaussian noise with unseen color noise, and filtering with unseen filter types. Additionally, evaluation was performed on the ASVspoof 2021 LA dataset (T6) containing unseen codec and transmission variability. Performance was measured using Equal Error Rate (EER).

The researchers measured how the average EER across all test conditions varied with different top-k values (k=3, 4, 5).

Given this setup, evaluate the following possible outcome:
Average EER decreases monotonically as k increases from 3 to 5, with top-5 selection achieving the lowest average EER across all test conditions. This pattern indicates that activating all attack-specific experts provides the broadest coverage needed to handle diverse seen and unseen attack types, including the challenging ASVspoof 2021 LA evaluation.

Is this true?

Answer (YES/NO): YES